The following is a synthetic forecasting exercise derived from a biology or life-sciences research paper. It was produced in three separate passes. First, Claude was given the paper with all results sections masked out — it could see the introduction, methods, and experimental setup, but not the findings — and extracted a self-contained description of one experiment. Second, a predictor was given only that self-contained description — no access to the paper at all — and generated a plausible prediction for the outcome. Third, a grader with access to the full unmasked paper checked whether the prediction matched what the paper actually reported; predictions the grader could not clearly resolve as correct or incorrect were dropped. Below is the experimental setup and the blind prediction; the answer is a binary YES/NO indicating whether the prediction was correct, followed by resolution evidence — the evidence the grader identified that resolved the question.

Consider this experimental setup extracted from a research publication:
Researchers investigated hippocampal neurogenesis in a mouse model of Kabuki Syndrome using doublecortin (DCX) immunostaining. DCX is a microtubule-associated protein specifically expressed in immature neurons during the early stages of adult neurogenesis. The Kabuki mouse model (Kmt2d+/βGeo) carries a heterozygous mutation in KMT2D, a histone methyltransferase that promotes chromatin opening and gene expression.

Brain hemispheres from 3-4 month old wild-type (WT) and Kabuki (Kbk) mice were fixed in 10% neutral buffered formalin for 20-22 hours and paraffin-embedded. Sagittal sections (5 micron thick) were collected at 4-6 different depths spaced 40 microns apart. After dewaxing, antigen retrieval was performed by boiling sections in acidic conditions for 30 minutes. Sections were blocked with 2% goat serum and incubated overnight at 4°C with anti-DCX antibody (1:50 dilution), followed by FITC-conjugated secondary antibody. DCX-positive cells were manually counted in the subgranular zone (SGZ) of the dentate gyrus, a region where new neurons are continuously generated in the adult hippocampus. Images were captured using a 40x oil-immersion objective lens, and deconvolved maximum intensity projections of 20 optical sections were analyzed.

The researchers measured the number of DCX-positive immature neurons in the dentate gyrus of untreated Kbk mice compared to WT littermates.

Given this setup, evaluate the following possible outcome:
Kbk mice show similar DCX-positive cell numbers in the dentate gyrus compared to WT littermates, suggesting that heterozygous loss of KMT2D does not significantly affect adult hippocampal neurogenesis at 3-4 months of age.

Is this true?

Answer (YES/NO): NO